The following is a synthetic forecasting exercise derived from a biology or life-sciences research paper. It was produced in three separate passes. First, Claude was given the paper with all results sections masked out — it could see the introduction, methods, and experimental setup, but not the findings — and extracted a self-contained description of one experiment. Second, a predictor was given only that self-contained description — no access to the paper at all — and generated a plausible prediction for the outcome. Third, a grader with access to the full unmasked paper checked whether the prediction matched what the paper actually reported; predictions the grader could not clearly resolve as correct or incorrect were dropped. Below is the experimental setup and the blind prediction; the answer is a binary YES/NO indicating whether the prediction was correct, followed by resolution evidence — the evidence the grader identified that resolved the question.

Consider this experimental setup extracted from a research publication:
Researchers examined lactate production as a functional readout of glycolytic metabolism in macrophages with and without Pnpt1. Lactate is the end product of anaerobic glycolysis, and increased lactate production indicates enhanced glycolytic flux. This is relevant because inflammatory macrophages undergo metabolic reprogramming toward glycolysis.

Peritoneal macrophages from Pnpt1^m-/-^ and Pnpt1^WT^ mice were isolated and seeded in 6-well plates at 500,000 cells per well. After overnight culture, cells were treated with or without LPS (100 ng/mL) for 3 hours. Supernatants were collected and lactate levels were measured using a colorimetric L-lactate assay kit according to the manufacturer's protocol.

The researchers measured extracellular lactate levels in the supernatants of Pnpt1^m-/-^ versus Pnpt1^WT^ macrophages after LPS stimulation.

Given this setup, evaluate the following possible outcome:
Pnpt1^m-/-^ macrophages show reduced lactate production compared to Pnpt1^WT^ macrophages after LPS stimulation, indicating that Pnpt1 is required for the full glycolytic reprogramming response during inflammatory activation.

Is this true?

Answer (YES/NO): NO